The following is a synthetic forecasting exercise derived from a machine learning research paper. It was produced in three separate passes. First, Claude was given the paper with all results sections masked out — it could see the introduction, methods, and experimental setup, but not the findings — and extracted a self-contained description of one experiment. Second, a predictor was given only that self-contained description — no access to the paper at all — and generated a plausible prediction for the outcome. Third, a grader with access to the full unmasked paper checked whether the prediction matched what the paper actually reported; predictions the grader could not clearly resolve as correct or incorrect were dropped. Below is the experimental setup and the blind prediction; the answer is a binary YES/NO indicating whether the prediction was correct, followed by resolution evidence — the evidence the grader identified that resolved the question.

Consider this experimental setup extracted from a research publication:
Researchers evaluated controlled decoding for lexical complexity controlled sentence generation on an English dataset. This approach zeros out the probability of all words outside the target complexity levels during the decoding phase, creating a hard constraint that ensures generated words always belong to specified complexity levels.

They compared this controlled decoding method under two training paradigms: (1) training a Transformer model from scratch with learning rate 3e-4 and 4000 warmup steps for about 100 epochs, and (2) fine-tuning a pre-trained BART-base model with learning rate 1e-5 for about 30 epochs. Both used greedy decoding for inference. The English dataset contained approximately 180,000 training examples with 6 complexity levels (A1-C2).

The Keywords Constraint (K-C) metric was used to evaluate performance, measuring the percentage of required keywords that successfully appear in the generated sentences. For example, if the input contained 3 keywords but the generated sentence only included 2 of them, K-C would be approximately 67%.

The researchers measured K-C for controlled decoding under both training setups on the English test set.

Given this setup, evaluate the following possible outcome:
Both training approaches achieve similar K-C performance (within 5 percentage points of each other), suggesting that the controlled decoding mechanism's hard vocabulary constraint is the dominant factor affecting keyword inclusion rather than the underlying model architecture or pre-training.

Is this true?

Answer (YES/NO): YES